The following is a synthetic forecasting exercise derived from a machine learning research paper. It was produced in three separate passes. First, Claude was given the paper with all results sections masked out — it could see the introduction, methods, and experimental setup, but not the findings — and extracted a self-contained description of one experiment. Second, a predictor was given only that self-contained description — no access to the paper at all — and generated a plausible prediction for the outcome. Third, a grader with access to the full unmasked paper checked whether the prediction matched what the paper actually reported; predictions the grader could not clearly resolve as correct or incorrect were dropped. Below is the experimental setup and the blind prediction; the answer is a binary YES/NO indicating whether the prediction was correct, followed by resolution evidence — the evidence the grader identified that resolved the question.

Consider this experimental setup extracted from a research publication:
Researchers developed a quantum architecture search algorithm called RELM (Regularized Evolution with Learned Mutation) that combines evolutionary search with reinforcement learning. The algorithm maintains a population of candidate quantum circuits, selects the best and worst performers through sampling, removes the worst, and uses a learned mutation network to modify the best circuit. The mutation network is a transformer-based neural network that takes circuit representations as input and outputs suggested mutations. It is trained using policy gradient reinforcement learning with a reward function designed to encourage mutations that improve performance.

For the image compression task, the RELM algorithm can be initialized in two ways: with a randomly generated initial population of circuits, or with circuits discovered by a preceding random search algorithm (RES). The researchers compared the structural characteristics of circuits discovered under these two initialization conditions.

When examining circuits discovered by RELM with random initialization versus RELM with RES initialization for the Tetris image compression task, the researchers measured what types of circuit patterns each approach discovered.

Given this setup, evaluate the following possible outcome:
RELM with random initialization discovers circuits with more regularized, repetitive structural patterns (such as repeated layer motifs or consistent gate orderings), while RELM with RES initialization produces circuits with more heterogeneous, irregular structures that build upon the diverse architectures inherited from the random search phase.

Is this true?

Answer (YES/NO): NO